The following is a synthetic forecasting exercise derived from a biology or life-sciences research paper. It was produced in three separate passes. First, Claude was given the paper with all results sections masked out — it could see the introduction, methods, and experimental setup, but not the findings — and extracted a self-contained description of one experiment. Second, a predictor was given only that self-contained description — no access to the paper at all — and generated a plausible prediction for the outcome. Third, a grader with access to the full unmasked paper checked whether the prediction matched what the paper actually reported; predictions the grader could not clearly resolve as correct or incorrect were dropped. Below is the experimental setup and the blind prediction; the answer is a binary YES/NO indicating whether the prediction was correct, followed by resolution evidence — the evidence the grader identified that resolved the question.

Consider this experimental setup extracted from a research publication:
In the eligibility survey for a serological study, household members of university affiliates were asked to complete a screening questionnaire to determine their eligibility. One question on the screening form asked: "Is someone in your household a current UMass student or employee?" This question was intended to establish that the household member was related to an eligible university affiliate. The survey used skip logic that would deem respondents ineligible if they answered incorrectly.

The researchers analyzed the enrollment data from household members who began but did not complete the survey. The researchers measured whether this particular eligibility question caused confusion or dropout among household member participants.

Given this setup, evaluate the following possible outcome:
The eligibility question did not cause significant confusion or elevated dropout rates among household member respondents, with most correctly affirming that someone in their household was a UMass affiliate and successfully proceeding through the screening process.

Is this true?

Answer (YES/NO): NO